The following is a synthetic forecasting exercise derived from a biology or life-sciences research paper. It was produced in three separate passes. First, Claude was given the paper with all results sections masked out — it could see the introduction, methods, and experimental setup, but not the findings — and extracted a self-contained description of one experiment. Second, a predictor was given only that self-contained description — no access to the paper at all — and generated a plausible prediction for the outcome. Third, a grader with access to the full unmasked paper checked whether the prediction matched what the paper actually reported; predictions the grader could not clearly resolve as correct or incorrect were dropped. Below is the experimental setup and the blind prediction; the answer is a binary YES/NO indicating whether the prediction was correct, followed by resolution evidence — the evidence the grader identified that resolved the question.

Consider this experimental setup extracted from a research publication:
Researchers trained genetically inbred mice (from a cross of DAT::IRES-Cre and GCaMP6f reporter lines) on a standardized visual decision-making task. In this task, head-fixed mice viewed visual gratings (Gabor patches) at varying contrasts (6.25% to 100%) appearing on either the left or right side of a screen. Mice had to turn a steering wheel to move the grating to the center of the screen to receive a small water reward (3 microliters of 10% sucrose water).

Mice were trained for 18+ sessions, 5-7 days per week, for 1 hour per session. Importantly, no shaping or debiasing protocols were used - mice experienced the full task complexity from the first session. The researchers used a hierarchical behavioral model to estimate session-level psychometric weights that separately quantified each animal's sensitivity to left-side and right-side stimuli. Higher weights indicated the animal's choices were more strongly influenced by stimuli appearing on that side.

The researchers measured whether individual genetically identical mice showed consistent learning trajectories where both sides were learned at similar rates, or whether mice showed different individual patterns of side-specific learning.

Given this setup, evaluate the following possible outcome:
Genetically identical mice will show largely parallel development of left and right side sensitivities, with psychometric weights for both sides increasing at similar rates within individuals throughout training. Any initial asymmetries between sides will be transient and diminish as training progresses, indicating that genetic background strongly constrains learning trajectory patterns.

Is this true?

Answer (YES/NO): NO